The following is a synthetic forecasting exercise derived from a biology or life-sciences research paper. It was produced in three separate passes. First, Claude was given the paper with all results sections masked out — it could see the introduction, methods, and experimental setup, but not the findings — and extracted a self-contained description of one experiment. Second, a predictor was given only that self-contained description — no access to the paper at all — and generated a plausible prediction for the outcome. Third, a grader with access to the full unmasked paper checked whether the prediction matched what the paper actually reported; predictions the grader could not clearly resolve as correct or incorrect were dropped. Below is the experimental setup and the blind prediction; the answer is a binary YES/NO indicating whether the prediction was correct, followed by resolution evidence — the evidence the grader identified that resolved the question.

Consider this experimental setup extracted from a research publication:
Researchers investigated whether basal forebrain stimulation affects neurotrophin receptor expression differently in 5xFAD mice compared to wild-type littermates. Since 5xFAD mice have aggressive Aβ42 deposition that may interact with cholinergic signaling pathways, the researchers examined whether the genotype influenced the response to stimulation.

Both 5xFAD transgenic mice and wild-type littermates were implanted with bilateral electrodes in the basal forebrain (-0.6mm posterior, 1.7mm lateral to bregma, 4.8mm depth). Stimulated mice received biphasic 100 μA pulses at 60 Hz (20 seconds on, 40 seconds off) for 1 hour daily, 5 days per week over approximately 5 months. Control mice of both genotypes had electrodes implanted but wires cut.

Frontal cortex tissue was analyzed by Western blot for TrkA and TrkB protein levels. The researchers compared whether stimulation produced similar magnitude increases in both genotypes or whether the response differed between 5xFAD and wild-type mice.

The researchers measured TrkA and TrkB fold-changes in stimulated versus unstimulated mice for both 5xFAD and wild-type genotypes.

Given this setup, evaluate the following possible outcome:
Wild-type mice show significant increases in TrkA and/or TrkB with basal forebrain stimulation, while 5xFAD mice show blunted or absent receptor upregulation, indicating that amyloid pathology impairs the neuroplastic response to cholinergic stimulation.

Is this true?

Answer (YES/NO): NO